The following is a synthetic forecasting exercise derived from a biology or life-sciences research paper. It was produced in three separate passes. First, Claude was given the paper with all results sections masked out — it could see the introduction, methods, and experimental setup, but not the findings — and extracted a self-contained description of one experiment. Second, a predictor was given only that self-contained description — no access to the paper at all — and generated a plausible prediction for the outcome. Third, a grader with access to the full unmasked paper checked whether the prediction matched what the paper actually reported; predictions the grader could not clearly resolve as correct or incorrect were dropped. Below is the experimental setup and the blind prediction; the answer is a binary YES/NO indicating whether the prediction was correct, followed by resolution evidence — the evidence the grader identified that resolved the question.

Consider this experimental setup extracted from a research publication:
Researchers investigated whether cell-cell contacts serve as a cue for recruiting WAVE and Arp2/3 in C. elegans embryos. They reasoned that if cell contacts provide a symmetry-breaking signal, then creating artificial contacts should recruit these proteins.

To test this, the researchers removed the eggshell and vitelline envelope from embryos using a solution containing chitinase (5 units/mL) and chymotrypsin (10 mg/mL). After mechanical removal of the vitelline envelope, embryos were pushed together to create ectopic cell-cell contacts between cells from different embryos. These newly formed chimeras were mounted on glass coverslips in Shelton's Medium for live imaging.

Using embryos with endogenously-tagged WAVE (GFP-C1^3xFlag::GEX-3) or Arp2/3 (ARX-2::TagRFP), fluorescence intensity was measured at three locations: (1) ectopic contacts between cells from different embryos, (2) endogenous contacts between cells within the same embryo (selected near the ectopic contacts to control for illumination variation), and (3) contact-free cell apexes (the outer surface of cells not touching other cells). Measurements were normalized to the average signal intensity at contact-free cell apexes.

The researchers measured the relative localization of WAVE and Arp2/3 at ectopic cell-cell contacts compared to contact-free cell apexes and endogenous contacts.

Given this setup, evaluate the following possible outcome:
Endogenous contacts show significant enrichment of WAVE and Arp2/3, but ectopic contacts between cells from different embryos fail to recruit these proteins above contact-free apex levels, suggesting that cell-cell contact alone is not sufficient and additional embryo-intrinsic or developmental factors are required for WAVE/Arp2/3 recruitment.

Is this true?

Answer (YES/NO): NO